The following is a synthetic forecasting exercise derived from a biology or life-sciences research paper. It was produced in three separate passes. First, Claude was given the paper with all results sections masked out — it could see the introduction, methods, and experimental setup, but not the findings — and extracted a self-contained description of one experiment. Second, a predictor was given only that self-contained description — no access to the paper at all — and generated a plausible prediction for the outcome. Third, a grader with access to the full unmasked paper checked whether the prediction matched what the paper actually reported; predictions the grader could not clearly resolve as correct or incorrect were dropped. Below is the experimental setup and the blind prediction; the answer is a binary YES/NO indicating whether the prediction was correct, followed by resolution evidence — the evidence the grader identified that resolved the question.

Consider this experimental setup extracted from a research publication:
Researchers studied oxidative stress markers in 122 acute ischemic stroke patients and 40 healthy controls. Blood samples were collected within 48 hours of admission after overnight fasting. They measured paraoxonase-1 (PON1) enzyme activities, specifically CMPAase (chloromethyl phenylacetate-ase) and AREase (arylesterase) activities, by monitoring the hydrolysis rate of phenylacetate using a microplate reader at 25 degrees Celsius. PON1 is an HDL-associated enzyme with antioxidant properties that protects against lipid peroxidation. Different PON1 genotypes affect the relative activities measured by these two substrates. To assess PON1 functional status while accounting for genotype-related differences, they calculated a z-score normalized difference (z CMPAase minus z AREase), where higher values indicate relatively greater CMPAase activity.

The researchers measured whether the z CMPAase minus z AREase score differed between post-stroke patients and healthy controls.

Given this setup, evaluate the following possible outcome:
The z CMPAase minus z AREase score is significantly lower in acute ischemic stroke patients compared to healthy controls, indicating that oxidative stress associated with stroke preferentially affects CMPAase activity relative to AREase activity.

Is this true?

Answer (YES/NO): YES